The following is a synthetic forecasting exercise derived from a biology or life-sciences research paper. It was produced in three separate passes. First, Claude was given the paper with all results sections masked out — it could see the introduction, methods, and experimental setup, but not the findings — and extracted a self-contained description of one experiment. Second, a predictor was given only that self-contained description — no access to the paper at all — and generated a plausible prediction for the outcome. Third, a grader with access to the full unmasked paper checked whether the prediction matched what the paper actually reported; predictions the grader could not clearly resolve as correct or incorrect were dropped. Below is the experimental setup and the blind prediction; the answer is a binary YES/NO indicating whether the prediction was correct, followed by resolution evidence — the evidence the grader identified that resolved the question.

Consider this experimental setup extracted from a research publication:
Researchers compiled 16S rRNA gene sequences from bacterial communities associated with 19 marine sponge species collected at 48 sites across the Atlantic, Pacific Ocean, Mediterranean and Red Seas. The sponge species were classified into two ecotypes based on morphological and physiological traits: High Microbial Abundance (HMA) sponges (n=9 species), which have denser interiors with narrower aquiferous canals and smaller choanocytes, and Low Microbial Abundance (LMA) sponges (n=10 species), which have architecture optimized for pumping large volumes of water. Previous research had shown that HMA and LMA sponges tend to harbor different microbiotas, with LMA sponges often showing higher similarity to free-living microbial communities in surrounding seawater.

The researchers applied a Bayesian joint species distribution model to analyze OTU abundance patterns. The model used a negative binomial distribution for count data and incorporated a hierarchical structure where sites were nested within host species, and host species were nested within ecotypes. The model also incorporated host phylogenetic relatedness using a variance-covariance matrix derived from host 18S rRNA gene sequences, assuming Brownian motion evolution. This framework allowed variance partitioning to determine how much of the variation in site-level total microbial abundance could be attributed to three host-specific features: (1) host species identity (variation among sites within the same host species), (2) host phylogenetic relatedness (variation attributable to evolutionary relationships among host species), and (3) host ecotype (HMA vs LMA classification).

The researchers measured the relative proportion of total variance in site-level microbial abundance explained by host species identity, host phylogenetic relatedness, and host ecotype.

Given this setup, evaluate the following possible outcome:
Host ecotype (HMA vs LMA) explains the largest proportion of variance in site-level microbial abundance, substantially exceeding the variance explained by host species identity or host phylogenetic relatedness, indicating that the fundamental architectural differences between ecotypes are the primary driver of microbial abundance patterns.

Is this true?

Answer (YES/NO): NO